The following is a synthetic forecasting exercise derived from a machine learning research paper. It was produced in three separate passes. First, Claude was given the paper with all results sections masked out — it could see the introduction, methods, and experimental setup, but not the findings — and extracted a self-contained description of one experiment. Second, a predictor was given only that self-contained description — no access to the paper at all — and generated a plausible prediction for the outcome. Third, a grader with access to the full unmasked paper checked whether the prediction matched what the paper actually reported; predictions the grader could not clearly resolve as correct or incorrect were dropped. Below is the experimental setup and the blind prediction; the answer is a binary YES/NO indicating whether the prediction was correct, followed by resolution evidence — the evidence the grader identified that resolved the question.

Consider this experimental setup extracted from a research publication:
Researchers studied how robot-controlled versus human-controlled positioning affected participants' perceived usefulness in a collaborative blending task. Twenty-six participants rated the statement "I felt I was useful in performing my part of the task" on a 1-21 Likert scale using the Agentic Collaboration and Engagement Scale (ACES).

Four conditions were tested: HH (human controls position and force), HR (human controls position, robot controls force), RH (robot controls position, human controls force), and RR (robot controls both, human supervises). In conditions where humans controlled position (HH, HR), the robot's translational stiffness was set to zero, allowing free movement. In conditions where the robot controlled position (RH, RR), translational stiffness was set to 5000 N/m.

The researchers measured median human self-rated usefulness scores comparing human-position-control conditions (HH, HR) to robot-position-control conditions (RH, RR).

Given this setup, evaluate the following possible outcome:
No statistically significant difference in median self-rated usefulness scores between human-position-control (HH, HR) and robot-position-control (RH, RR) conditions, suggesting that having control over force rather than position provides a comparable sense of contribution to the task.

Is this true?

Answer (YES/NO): NO